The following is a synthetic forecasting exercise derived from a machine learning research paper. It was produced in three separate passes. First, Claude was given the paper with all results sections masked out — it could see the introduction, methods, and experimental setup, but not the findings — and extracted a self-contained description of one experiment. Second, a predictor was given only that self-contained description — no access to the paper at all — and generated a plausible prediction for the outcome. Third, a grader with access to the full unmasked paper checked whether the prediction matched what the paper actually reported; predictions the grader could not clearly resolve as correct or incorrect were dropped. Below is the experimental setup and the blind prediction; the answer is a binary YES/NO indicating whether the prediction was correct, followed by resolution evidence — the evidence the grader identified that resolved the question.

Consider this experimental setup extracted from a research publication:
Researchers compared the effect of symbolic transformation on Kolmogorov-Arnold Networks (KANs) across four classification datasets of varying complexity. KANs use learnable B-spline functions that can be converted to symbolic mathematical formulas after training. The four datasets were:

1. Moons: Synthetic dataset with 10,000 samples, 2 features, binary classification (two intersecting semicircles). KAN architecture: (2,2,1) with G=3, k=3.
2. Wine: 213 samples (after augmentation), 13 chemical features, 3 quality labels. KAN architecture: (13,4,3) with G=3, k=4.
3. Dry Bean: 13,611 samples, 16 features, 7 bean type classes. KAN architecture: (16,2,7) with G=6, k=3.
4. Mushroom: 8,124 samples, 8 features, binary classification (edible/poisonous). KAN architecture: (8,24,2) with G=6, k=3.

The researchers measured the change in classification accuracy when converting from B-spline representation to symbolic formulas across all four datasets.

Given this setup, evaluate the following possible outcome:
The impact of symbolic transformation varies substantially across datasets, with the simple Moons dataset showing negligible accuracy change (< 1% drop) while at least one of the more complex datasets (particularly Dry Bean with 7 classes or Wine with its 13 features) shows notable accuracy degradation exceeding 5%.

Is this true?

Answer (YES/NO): NO